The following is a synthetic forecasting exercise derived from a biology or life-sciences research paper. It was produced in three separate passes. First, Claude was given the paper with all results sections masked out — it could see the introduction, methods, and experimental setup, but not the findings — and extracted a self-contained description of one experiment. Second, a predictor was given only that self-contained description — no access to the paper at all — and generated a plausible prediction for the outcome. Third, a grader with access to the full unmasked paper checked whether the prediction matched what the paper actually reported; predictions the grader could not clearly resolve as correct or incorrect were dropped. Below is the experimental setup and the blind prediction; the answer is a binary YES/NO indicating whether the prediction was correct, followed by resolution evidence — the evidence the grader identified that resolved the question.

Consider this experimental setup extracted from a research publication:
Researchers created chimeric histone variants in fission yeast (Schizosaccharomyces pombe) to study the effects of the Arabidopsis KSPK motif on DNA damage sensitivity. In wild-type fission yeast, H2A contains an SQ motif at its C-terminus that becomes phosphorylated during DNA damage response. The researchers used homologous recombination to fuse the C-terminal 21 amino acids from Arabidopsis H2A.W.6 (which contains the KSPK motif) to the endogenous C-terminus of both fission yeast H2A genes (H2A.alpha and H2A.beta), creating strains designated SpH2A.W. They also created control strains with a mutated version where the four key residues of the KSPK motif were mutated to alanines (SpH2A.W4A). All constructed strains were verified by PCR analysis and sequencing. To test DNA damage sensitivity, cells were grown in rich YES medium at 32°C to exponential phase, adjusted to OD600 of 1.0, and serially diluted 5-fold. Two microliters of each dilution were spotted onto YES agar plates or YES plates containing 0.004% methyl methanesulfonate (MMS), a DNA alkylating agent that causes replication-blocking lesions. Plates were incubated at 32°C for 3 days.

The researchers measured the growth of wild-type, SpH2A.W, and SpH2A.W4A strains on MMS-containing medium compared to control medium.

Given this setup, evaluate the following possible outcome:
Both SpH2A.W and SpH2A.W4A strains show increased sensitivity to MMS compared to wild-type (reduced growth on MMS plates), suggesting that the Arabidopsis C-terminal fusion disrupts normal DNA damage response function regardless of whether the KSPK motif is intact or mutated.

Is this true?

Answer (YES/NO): NO